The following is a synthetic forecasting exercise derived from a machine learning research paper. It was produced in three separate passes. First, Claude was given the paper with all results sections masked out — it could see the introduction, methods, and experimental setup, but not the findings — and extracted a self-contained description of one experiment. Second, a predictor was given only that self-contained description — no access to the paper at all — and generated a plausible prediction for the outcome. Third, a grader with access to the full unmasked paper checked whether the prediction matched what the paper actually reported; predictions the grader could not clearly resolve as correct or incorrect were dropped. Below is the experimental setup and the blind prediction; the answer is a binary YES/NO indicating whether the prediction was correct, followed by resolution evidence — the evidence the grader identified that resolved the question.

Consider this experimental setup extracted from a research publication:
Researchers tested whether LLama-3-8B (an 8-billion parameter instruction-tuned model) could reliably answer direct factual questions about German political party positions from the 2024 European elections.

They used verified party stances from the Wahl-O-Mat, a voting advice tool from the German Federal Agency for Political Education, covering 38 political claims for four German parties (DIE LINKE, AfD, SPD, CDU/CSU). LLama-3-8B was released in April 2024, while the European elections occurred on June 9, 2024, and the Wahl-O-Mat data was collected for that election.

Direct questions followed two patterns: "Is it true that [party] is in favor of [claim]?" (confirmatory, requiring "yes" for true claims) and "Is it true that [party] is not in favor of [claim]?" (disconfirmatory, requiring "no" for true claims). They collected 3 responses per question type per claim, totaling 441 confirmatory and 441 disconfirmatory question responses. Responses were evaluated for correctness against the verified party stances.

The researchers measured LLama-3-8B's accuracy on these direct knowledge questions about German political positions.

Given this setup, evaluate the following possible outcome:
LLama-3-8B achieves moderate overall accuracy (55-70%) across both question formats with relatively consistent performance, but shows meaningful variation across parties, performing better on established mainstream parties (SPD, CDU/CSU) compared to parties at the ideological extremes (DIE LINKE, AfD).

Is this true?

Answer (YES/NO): NO